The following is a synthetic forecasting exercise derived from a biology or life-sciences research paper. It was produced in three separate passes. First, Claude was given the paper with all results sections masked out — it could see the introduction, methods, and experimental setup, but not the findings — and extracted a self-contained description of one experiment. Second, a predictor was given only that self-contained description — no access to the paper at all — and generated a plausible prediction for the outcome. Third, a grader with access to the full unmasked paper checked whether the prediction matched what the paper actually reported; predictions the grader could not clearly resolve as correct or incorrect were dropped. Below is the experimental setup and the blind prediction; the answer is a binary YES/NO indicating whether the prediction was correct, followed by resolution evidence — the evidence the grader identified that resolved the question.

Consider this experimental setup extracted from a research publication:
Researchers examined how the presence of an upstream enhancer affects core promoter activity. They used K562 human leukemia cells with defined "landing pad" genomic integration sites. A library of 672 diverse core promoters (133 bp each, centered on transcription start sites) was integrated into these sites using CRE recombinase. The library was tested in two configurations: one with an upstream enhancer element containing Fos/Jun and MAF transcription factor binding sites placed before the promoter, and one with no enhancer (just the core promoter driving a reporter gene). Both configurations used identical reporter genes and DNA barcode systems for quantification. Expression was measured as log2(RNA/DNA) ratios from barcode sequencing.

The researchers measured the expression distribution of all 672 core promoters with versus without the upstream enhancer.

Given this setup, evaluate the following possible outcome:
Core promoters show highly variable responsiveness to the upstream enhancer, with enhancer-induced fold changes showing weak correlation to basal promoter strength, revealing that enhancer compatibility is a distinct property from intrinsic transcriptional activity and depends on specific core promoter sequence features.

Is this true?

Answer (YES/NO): NO